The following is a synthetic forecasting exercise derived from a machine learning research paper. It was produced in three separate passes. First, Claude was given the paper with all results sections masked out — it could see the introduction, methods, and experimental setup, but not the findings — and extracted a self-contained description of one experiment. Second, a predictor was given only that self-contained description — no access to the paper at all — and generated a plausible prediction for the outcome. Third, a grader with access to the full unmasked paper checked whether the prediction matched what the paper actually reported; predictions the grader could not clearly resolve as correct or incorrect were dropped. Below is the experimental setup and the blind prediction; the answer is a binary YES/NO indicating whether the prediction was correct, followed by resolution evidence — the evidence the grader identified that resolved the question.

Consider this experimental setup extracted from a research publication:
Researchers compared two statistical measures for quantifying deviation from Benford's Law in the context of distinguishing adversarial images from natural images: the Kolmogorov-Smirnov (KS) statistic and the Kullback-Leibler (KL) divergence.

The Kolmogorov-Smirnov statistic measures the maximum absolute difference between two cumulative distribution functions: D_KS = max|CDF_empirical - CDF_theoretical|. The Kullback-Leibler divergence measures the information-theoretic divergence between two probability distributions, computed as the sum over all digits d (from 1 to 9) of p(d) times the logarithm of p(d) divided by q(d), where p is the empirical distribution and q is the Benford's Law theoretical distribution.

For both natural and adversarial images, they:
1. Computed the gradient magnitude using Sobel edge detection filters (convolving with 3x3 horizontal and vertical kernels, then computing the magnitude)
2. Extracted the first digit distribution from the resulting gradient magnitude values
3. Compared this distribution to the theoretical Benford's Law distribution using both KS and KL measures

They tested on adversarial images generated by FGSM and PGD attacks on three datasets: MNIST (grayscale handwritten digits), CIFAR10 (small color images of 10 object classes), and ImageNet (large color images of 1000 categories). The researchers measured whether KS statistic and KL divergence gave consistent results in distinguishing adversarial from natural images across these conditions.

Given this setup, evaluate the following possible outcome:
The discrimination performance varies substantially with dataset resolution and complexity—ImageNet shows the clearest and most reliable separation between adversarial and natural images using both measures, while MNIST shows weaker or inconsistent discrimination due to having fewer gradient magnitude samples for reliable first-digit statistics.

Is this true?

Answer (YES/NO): NO